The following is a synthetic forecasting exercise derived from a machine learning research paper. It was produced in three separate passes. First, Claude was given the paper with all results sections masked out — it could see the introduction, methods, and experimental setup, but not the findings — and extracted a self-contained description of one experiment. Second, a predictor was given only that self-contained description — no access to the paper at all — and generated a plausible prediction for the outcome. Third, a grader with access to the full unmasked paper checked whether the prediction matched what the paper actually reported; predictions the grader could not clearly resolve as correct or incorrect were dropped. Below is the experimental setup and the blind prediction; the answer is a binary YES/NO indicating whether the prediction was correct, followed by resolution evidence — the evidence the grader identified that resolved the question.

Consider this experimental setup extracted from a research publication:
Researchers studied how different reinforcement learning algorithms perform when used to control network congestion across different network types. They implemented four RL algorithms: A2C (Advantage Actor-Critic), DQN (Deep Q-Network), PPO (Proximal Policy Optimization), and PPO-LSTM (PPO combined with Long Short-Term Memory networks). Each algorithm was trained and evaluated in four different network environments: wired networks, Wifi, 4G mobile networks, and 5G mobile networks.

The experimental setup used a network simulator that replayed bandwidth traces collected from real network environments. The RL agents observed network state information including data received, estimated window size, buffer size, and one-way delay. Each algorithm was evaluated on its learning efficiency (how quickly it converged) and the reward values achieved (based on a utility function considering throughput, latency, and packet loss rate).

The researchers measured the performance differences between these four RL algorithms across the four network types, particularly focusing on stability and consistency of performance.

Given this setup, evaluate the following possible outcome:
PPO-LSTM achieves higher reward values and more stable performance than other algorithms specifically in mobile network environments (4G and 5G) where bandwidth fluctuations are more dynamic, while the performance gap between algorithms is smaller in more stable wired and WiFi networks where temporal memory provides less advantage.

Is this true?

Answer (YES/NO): NO